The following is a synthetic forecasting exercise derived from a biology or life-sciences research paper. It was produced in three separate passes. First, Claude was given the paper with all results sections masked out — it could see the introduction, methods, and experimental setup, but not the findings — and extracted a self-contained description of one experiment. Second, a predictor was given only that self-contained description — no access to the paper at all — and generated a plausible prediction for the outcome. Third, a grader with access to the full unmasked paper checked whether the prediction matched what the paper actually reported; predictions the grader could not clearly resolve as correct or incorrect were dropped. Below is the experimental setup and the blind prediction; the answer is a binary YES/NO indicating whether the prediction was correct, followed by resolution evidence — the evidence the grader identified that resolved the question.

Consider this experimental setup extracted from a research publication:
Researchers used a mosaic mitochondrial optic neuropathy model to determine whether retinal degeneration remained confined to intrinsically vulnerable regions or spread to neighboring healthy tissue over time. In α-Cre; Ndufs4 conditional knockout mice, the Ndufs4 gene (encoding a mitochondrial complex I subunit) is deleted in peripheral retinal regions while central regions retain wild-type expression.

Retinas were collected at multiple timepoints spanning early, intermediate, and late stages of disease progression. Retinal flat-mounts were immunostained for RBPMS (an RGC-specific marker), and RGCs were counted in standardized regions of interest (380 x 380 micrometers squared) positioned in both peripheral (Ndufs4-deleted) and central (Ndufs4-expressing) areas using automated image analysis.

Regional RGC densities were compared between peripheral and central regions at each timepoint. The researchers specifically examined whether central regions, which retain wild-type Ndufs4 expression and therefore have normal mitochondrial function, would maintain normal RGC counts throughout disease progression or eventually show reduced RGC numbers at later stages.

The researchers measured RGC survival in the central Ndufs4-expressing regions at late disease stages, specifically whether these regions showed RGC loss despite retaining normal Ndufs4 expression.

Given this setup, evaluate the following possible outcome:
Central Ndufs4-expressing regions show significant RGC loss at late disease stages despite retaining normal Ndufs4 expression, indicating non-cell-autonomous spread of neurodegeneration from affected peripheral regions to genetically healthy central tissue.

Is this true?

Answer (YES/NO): YES